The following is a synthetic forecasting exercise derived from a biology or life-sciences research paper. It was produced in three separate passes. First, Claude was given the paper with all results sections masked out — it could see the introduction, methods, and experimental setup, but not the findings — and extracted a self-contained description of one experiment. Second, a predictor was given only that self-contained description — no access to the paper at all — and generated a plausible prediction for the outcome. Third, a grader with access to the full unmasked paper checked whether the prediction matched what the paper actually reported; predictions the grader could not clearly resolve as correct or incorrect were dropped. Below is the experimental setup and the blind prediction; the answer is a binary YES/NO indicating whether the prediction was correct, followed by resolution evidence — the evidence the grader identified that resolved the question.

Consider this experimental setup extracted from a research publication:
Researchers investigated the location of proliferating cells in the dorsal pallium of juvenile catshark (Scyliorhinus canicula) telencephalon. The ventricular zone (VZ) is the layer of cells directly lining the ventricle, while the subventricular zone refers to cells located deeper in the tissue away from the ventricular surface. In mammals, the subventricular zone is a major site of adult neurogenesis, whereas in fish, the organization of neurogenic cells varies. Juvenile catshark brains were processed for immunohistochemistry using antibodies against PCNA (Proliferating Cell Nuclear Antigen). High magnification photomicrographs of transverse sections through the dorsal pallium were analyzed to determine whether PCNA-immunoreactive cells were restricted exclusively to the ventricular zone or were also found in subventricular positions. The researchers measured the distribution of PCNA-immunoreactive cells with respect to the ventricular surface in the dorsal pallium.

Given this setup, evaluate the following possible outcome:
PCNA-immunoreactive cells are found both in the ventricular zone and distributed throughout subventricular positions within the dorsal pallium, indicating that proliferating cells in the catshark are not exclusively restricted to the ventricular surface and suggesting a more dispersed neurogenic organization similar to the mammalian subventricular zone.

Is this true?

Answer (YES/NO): NO